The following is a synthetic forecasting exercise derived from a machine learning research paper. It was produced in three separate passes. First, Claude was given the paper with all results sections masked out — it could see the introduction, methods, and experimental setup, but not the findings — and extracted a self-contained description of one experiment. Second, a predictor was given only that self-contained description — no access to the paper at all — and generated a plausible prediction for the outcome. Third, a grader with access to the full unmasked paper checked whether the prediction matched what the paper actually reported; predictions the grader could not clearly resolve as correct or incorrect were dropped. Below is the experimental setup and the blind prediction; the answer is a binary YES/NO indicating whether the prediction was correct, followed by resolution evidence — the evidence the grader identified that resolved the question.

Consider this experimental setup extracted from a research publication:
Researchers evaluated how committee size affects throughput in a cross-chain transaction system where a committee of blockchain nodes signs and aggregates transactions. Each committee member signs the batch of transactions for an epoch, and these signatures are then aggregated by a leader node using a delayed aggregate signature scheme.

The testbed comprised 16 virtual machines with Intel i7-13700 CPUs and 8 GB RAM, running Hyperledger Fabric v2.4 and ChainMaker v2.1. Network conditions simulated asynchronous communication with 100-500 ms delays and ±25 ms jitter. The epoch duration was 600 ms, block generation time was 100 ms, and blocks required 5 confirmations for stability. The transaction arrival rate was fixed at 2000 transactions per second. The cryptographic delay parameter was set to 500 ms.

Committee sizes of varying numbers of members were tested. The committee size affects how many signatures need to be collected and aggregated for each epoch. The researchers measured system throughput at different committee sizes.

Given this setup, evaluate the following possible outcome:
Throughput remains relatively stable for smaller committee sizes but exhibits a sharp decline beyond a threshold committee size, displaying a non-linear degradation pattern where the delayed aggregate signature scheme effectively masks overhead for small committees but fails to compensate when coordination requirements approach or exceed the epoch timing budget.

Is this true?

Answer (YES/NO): NO